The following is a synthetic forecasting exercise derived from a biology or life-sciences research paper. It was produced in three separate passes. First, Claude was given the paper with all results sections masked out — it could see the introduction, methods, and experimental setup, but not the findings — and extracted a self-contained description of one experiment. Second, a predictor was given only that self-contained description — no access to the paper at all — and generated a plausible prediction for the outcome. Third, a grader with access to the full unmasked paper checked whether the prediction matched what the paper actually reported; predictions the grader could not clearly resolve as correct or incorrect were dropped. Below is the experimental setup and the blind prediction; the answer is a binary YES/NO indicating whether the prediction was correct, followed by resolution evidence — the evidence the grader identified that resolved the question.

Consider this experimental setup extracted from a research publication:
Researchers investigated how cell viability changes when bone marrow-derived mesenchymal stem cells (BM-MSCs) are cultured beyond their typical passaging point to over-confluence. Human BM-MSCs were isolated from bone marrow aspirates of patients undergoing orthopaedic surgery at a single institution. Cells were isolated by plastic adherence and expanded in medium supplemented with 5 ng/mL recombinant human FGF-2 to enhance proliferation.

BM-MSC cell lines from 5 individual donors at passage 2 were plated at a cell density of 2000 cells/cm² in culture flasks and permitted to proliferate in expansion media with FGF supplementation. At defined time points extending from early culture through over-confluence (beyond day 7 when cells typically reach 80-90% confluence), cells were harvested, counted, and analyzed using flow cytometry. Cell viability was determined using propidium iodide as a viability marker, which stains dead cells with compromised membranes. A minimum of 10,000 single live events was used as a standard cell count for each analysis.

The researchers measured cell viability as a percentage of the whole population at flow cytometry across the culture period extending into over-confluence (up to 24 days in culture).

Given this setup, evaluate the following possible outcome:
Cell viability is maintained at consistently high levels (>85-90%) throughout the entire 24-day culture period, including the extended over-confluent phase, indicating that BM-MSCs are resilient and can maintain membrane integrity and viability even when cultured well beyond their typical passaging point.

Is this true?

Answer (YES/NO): YES